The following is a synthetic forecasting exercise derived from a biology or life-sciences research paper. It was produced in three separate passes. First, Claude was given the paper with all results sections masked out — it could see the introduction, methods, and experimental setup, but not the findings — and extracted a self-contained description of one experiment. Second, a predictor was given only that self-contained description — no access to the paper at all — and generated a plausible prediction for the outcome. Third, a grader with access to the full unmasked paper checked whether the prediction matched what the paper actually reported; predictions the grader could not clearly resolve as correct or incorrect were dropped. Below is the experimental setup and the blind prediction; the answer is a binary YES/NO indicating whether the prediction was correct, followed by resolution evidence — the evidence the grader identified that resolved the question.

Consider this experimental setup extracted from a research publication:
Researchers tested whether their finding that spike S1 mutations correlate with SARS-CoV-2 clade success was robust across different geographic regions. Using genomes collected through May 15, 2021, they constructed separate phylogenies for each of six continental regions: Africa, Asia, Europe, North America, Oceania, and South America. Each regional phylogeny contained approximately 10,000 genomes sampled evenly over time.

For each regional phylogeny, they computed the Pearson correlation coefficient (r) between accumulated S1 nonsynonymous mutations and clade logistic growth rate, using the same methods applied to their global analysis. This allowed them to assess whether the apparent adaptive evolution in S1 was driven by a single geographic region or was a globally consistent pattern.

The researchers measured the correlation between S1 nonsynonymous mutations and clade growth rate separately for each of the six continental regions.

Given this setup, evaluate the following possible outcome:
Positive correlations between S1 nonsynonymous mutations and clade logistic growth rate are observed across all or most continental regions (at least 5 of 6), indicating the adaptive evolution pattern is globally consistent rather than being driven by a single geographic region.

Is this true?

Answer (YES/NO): YES